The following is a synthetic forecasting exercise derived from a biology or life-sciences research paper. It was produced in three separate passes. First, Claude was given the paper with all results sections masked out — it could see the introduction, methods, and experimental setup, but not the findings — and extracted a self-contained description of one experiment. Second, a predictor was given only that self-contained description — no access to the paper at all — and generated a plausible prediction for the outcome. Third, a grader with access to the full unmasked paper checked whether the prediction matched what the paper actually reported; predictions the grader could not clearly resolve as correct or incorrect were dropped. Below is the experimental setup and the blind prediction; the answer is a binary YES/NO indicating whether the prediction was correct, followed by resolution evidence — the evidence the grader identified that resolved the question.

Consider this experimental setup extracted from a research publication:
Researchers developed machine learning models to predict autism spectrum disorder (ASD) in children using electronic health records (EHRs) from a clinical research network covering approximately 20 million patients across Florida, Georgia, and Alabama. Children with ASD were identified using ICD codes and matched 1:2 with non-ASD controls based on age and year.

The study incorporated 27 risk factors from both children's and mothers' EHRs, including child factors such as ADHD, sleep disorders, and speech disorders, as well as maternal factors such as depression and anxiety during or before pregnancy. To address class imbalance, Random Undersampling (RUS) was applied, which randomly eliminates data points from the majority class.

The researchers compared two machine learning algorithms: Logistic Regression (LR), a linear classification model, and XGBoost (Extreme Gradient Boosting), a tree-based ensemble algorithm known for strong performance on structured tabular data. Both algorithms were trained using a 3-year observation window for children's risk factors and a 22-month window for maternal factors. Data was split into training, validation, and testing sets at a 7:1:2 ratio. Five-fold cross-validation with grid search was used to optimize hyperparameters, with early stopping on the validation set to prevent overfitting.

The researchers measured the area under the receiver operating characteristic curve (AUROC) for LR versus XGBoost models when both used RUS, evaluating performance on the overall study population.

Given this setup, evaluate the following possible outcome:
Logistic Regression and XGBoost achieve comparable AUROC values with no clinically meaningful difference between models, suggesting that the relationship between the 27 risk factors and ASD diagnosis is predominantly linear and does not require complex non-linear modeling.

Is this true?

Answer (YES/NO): NO